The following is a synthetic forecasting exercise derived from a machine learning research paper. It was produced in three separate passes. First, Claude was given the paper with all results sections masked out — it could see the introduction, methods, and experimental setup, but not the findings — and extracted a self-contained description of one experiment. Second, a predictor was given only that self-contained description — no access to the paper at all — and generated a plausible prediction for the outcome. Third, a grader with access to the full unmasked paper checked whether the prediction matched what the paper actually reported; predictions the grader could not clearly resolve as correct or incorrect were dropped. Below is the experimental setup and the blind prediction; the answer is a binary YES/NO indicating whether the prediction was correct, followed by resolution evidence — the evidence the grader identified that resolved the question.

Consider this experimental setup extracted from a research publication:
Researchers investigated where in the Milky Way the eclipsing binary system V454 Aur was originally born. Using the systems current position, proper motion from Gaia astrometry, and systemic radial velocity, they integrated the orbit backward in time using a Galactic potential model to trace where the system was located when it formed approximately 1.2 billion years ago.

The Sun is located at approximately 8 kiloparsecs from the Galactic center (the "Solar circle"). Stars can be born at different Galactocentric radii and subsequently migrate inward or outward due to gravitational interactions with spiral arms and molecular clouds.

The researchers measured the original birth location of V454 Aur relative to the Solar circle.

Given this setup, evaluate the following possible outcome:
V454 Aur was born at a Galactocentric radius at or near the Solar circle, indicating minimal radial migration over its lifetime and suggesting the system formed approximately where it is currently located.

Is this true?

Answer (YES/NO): YES